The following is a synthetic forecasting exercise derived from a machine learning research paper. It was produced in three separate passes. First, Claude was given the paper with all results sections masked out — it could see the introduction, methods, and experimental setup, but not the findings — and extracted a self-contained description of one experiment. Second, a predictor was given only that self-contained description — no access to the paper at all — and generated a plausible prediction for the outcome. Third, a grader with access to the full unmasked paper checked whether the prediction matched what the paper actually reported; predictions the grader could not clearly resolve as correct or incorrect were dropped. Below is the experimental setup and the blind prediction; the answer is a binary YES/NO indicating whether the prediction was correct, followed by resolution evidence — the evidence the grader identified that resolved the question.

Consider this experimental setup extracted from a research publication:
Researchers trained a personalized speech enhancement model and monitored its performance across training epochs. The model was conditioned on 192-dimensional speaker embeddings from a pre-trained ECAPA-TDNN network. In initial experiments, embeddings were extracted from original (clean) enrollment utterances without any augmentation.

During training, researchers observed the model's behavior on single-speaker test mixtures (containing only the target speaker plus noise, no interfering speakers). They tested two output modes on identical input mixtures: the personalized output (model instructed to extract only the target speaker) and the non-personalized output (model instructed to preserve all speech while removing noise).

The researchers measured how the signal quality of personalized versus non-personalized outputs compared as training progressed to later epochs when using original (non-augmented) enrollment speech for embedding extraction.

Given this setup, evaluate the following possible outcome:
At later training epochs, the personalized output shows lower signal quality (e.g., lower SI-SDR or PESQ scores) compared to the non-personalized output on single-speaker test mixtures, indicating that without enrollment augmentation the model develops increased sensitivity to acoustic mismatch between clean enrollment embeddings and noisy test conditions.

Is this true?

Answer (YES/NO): YES